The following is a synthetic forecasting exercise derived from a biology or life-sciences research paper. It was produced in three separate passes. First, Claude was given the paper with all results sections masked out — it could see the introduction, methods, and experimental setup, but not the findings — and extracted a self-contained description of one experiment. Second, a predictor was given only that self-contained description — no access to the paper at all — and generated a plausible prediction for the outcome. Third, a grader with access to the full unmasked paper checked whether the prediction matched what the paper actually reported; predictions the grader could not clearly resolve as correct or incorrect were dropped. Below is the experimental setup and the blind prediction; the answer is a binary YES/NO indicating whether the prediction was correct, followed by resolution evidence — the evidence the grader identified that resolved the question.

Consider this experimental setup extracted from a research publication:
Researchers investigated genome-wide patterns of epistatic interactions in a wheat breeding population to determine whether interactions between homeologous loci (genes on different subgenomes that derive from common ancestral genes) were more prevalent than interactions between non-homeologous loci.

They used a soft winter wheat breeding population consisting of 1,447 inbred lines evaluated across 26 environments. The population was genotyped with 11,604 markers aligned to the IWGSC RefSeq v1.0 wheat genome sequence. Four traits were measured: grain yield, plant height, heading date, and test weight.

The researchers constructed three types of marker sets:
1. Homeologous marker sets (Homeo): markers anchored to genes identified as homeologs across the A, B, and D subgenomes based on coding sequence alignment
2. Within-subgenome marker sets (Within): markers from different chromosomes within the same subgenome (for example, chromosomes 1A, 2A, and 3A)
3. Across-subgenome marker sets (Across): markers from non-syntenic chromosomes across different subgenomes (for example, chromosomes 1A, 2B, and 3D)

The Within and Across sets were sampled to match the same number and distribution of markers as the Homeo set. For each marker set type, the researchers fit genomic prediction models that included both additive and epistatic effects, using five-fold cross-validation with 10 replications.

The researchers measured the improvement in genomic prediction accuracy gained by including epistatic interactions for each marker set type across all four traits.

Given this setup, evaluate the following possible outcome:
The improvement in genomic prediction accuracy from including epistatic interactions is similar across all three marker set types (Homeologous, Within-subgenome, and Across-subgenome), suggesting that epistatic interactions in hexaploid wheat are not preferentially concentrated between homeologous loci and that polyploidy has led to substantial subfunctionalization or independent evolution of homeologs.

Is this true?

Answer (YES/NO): NO